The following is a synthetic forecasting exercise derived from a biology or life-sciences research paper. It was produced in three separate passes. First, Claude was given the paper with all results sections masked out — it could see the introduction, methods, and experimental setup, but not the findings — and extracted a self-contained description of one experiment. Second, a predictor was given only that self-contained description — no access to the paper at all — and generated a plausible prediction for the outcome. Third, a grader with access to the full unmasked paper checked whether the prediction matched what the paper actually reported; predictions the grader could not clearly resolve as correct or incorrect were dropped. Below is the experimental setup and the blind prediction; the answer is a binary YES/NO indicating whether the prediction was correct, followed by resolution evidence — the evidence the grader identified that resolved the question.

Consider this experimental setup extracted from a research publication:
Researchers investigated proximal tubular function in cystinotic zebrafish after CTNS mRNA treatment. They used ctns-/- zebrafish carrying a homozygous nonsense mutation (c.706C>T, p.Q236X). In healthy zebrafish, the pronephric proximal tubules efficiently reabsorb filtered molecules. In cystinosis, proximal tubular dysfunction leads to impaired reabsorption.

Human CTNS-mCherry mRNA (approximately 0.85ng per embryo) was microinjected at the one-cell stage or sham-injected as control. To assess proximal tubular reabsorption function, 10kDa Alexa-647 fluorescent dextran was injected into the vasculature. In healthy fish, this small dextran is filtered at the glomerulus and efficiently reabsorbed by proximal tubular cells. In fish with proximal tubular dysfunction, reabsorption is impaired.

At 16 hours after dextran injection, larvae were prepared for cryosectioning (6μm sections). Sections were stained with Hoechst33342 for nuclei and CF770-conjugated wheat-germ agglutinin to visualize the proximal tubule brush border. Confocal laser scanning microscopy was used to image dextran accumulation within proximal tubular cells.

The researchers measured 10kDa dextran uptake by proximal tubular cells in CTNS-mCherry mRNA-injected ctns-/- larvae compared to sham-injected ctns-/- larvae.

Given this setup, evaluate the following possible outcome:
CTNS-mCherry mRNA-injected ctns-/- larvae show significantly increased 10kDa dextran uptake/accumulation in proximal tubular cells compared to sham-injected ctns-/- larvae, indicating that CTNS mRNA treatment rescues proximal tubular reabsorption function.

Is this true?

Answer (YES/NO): YES